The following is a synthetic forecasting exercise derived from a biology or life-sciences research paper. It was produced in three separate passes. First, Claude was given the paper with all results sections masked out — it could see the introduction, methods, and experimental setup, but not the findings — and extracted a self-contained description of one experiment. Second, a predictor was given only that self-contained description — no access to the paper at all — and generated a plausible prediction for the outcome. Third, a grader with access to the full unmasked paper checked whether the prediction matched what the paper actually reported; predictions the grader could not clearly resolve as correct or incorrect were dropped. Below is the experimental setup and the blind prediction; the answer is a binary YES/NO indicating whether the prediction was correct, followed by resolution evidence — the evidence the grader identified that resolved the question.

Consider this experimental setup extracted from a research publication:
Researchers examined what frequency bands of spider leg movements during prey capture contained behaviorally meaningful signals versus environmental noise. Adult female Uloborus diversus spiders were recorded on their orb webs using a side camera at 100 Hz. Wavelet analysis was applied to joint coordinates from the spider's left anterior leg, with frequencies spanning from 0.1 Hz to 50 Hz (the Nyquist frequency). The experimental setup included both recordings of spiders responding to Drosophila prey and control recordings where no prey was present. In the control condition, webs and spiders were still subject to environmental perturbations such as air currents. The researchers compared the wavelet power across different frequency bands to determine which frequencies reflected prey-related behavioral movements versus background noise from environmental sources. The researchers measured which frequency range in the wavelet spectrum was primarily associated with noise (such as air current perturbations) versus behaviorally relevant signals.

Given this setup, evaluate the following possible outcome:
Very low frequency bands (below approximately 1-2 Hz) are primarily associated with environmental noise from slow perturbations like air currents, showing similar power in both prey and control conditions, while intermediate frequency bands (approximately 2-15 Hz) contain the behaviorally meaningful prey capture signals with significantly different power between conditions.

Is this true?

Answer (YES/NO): YES